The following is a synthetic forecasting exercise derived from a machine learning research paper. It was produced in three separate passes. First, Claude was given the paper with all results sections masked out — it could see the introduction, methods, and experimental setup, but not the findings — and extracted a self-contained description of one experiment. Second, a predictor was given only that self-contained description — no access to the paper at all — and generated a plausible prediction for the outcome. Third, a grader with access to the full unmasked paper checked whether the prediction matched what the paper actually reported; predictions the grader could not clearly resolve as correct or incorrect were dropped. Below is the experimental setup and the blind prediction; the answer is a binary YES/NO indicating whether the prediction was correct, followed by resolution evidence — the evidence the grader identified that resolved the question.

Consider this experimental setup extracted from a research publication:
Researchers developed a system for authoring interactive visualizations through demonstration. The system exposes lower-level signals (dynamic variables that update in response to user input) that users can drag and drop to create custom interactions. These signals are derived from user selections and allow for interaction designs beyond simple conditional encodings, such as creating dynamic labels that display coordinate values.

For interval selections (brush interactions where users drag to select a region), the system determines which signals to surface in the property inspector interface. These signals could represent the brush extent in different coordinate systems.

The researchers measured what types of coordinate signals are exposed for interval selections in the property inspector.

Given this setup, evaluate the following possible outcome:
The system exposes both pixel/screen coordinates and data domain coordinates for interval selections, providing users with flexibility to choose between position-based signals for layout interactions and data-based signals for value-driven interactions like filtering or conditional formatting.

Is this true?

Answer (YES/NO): YES